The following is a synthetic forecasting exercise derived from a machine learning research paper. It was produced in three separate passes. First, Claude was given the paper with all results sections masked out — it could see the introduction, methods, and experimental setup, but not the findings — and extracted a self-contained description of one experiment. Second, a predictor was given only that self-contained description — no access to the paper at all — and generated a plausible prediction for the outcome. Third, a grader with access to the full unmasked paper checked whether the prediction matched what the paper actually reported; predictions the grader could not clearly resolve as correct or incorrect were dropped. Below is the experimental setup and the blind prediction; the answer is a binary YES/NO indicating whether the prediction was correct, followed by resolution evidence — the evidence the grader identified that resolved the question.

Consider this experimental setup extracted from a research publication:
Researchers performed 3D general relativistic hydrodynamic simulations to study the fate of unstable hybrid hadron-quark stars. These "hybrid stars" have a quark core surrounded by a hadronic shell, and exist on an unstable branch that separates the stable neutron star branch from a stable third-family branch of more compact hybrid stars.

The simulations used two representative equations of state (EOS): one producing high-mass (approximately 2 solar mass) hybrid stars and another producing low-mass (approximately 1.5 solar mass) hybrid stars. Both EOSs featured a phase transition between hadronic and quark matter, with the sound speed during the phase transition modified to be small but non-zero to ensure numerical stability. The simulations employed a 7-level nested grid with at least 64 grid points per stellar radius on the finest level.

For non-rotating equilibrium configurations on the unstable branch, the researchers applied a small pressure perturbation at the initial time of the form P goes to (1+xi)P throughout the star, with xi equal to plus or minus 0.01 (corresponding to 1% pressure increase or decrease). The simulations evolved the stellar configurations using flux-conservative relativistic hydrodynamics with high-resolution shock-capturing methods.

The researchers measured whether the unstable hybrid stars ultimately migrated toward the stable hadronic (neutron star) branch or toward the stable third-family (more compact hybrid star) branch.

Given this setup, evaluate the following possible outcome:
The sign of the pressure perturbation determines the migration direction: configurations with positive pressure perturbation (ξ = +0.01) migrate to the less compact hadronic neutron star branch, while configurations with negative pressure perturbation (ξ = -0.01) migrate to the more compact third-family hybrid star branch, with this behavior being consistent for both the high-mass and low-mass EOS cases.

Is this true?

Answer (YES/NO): NO